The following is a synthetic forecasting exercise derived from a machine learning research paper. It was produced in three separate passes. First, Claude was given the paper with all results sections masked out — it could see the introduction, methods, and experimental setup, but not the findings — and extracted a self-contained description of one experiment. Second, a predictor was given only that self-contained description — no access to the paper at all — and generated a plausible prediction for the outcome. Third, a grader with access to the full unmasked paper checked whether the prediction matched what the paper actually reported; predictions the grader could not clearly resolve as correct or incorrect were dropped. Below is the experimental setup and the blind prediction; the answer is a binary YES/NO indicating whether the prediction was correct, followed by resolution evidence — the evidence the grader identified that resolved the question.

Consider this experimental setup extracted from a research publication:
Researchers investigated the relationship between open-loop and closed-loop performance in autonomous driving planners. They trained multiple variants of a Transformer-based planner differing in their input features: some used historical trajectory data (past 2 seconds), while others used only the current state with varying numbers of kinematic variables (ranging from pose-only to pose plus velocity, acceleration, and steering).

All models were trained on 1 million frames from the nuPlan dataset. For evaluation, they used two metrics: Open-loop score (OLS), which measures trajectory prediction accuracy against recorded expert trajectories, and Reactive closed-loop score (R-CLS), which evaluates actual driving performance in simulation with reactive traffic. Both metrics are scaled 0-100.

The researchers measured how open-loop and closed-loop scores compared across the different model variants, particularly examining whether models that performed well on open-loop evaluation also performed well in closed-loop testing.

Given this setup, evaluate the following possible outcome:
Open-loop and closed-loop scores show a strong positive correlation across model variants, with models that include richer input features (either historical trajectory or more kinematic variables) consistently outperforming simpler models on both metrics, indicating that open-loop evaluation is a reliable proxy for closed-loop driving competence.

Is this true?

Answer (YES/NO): NO